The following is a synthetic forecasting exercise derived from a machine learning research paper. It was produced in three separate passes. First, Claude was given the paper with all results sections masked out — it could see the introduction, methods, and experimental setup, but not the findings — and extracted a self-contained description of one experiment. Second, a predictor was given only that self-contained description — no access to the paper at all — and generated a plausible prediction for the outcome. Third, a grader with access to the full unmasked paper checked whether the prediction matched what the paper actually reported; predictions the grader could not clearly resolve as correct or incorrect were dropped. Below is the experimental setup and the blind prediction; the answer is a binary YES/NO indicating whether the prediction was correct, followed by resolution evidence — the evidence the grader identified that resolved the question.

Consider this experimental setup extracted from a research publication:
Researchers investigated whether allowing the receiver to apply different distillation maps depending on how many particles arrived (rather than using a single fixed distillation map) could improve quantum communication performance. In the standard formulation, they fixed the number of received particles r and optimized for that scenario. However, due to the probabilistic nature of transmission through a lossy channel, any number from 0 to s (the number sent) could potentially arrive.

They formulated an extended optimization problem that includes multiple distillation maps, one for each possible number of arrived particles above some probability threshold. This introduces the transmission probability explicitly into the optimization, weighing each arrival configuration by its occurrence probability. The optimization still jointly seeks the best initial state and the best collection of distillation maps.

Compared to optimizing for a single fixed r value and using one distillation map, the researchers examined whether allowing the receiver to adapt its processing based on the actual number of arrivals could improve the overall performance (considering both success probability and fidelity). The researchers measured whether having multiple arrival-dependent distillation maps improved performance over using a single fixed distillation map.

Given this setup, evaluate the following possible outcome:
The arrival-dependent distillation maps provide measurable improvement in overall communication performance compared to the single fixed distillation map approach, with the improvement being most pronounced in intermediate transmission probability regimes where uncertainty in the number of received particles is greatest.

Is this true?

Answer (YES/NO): NO